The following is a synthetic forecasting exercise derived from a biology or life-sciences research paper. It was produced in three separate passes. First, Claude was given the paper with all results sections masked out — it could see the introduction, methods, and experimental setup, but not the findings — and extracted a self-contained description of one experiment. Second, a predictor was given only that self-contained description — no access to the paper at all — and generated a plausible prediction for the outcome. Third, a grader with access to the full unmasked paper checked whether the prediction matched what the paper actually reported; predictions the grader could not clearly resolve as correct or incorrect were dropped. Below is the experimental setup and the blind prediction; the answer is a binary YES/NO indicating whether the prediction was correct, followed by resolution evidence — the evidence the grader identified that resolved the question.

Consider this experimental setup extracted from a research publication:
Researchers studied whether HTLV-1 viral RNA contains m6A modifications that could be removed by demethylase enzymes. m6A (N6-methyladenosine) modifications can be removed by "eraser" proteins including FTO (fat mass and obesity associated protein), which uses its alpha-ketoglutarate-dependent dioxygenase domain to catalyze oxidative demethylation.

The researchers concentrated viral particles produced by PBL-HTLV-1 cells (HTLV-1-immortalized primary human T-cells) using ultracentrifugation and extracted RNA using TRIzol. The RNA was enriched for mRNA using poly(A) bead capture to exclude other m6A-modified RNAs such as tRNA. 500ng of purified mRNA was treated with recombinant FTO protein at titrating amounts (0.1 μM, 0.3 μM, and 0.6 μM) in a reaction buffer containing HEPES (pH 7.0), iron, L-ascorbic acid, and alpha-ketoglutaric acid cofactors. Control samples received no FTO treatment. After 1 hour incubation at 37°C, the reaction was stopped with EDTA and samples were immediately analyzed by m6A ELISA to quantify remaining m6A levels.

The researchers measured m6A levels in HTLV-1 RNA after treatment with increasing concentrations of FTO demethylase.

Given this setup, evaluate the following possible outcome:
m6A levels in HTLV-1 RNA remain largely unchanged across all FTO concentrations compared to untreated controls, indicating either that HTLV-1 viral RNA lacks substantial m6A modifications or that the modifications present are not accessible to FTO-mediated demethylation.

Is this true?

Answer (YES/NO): NO